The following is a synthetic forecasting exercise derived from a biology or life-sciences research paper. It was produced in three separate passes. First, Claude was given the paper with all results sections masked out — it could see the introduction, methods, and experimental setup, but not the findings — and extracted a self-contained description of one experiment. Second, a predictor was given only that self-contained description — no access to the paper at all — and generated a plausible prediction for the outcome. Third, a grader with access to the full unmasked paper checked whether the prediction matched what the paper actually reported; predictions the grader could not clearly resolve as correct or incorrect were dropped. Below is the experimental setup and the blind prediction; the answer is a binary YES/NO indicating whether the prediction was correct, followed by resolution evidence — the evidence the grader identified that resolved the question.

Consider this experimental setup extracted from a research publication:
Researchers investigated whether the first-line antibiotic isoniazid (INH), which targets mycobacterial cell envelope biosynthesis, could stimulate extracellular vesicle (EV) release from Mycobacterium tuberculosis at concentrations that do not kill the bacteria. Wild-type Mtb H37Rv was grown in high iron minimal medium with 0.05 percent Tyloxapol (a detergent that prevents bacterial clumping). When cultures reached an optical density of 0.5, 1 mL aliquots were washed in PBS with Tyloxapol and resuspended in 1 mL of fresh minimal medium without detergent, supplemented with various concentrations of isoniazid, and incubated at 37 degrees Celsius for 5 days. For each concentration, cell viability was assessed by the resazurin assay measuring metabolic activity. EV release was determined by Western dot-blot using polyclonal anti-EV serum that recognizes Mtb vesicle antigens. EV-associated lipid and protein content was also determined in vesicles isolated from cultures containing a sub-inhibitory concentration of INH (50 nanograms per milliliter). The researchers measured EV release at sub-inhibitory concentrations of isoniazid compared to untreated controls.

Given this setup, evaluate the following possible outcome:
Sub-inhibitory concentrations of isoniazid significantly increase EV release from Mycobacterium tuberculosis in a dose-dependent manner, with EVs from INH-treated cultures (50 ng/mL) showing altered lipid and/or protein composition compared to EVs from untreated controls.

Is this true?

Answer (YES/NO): NO